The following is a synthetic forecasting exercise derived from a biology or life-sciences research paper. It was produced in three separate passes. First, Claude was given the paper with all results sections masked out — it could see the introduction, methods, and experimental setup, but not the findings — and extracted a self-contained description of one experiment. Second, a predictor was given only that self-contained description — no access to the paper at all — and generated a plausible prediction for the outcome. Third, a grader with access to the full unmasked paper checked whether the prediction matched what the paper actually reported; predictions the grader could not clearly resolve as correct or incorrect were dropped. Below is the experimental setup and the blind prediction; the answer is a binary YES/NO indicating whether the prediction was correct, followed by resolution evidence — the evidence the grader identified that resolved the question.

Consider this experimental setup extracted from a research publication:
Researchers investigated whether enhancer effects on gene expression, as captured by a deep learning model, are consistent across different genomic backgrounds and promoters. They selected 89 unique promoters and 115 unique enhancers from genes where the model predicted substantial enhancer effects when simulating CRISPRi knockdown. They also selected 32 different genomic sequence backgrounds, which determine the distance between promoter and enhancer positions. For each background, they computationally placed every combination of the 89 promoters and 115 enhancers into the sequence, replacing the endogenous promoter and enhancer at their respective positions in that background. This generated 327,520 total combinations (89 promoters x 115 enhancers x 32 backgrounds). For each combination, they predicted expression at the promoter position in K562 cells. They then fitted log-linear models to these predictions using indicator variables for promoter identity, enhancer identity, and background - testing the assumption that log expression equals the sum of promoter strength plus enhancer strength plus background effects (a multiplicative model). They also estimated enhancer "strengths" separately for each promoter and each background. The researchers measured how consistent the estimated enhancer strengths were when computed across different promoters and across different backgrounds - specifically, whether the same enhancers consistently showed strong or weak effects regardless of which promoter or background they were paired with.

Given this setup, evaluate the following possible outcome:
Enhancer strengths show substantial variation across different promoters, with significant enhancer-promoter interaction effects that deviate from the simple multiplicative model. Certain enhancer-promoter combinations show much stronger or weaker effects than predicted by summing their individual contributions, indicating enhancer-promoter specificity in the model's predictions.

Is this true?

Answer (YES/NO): NO